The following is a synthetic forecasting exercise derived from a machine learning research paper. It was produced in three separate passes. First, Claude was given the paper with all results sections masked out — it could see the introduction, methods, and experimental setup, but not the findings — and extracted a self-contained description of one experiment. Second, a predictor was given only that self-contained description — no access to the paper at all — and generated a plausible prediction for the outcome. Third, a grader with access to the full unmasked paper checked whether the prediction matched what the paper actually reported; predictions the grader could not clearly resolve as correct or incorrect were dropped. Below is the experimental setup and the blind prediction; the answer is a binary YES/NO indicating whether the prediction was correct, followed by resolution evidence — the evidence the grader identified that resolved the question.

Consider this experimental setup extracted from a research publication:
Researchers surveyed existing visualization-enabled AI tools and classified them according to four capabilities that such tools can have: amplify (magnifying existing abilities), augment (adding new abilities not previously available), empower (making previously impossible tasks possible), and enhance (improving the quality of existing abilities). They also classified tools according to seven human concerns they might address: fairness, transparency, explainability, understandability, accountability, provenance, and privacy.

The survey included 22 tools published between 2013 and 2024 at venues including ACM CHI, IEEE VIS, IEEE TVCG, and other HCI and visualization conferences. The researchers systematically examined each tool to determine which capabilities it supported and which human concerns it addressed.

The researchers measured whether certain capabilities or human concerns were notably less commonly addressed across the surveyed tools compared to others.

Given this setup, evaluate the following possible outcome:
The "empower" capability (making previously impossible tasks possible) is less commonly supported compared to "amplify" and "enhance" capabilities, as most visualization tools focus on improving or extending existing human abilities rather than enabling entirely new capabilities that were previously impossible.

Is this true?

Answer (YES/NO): YES